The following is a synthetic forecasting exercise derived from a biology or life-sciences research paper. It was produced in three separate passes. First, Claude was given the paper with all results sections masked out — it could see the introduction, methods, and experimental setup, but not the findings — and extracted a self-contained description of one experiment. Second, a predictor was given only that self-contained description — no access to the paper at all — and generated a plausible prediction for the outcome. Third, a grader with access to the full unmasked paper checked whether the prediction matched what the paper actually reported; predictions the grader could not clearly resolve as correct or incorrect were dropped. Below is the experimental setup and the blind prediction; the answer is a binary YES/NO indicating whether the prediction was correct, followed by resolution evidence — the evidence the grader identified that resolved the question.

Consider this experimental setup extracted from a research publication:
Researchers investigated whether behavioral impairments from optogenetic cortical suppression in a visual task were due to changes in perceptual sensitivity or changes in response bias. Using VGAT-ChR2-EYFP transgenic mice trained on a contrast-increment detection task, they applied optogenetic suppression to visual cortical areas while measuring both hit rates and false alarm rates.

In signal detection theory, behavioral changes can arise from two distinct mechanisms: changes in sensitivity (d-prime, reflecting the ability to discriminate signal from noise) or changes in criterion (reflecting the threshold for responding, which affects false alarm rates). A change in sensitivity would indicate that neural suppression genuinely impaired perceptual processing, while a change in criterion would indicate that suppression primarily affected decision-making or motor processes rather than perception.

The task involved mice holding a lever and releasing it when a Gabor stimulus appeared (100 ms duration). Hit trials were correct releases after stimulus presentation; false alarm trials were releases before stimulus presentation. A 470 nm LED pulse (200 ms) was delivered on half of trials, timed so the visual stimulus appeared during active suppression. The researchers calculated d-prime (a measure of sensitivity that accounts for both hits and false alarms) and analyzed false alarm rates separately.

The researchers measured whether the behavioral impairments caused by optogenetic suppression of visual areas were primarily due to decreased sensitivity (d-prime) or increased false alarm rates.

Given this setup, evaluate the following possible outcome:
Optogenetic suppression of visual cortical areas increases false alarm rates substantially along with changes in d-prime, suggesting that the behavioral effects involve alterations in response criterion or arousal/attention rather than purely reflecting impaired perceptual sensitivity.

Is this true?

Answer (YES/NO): NO